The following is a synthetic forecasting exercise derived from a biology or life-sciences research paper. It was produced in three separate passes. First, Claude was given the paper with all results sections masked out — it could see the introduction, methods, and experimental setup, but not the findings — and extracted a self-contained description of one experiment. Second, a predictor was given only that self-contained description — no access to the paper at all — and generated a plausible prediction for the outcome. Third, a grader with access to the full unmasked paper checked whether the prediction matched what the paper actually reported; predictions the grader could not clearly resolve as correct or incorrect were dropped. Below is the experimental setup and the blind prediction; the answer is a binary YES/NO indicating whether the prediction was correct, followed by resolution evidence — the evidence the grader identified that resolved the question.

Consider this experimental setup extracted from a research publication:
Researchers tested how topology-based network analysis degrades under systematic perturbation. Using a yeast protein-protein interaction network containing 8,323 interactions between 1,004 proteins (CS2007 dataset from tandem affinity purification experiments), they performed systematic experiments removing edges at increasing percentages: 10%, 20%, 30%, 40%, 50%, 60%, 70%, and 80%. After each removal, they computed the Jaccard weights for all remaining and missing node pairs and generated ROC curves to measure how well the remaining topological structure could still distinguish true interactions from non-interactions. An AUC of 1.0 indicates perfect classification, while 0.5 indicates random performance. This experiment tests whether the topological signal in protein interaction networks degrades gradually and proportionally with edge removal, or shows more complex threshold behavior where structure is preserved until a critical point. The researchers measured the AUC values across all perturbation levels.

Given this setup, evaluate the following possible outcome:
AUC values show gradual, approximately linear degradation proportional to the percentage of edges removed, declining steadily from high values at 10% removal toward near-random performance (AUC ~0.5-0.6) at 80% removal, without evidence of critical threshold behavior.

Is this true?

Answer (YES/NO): NO